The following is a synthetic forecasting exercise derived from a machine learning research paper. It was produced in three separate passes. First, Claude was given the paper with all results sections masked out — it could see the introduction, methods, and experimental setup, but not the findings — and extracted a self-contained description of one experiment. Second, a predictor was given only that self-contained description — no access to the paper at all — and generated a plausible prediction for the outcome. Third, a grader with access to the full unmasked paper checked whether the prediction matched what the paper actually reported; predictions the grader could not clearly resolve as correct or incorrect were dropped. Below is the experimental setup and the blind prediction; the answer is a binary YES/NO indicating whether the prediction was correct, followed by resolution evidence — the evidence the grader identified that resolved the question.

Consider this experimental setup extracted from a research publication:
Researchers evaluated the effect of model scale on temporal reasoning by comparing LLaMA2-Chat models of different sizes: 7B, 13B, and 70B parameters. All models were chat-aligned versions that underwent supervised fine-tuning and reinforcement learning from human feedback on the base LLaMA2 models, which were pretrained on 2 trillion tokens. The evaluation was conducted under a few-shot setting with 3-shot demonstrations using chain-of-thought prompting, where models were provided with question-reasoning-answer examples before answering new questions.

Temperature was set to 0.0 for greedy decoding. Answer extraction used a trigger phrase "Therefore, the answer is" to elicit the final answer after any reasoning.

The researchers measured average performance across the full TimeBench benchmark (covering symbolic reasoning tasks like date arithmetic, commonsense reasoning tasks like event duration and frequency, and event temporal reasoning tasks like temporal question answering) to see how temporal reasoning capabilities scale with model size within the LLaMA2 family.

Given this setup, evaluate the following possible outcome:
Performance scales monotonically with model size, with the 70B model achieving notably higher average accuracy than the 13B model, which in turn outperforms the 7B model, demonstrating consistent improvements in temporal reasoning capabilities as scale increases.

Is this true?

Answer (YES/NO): YES